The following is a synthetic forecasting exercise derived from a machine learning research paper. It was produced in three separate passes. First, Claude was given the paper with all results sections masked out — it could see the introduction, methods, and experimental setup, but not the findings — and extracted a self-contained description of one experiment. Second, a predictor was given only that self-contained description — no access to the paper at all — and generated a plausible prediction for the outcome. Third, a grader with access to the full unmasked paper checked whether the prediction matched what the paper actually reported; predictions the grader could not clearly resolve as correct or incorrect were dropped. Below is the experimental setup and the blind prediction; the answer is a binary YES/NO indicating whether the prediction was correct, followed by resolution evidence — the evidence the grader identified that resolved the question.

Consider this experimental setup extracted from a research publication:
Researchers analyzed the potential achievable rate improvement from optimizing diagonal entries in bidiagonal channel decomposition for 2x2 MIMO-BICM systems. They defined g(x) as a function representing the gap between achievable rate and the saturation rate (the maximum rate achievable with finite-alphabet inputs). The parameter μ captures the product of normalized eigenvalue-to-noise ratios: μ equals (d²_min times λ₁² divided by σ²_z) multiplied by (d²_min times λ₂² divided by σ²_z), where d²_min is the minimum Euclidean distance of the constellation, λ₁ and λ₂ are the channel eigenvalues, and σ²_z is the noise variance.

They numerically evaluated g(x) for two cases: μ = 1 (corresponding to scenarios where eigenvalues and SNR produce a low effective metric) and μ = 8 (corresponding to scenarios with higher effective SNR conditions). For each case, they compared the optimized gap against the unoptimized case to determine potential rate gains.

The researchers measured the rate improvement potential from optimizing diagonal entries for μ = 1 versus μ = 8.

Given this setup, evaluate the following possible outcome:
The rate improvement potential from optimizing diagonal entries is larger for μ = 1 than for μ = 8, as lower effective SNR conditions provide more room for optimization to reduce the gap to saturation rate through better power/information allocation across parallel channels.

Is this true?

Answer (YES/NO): NO